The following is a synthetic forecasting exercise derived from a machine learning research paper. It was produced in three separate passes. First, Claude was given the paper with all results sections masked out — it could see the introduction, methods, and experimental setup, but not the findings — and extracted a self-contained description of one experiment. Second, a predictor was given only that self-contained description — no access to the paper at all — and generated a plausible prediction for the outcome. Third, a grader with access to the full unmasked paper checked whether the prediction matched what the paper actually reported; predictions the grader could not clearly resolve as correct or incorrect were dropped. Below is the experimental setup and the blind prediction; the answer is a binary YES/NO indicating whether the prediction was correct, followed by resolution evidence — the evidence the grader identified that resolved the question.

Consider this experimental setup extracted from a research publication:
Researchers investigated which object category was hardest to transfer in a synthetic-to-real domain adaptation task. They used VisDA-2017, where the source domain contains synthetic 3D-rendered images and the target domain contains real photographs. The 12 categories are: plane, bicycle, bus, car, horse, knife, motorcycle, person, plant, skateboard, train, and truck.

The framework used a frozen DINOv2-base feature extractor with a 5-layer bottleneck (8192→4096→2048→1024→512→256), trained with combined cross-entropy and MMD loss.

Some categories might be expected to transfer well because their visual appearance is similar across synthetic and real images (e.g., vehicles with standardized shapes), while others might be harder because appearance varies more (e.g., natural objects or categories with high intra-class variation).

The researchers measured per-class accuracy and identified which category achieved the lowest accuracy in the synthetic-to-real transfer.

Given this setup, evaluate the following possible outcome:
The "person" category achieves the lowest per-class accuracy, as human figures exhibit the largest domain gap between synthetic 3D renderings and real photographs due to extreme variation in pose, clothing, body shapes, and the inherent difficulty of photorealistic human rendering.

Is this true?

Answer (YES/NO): NO